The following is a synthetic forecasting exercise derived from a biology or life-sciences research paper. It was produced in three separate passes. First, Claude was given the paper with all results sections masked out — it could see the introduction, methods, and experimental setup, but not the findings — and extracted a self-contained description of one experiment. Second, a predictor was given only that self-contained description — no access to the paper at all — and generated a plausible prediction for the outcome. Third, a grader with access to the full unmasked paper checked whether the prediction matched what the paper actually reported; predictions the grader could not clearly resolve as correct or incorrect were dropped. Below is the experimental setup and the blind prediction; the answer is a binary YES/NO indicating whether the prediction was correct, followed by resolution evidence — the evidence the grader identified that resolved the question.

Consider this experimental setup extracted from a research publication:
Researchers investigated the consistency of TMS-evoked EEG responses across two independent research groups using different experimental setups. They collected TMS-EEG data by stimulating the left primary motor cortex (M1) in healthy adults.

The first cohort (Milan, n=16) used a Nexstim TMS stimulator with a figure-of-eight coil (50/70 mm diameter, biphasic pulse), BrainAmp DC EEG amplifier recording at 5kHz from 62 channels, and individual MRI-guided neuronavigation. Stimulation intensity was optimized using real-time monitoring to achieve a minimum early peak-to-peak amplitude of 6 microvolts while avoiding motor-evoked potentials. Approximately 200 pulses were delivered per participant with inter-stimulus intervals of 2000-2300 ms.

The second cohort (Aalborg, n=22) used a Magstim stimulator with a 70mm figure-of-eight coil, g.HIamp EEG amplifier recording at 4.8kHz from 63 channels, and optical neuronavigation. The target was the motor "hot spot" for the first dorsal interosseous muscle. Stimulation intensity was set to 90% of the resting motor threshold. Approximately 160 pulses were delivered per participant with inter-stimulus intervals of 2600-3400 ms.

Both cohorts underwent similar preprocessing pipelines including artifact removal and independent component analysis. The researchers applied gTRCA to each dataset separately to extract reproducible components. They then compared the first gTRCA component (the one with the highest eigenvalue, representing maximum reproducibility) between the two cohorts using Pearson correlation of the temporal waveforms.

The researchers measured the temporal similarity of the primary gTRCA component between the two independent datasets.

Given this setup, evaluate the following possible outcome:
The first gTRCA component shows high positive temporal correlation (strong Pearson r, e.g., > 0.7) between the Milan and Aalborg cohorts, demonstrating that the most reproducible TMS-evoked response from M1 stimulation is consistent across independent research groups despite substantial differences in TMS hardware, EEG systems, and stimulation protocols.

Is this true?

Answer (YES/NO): YES